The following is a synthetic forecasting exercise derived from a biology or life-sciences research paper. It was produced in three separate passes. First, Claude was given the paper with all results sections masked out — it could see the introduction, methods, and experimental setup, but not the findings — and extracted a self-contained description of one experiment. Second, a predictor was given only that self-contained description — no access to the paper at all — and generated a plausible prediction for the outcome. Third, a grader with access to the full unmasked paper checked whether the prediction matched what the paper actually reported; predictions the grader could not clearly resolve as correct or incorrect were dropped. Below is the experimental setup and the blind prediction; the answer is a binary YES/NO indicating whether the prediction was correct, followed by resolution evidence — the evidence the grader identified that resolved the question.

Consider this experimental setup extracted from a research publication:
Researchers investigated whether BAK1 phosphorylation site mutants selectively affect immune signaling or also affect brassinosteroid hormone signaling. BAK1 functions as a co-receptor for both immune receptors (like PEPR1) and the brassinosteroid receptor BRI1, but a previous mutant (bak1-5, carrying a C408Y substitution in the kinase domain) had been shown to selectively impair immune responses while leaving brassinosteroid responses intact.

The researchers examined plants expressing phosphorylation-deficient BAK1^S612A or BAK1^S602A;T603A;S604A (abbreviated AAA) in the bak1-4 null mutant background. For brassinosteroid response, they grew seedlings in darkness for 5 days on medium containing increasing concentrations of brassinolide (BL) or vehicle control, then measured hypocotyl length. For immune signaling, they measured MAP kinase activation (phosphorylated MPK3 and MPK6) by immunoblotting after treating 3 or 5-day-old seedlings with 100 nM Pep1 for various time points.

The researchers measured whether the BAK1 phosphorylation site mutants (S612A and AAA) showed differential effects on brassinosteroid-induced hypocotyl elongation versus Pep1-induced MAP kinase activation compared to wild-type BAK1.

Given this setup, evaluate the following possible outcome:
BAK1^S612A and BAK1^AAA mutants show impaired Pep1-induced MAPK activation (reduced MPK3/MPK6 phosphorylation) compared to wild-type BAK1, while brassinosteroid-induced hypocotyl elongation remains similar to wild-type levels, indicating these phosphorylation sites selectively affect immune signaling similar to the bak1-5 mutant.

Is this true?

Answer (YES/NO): YES